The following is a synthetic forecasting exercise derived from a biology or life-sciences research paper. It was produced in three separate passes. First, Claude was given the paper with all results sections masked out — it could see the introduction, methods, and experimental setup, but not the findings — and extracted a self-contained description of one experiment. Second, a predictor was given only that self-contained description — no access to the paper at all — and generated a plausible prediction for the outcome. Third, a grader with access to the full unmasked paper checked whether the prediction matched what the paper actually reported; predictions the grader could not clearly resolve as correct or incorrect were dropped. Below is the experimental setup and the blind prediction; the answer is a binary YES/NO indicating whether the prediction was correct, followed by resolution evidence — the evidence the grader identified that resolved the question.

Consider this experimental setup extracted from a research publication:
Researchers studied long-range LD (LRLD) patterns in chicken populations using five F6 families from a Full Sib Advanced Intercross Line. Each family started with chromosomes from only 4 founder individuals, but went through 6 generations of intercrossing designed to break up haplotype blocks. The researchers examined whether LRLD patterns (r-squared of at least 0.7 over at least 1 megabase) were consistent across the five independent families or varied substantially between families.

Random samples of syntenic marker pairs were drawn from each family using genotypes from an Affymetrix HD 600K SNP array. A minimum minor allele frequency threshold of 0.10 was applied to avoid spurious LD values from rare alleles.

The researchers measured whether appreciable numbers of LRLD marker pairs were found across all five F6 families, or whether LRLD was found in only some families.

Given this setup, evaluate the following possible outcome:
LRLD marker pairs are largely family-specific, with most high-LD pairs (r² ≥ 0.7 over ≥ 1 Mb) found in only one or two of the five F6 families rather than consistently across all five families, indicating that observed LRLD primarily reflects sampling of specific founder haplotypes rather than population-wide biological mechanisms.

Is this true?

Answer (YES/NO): NO